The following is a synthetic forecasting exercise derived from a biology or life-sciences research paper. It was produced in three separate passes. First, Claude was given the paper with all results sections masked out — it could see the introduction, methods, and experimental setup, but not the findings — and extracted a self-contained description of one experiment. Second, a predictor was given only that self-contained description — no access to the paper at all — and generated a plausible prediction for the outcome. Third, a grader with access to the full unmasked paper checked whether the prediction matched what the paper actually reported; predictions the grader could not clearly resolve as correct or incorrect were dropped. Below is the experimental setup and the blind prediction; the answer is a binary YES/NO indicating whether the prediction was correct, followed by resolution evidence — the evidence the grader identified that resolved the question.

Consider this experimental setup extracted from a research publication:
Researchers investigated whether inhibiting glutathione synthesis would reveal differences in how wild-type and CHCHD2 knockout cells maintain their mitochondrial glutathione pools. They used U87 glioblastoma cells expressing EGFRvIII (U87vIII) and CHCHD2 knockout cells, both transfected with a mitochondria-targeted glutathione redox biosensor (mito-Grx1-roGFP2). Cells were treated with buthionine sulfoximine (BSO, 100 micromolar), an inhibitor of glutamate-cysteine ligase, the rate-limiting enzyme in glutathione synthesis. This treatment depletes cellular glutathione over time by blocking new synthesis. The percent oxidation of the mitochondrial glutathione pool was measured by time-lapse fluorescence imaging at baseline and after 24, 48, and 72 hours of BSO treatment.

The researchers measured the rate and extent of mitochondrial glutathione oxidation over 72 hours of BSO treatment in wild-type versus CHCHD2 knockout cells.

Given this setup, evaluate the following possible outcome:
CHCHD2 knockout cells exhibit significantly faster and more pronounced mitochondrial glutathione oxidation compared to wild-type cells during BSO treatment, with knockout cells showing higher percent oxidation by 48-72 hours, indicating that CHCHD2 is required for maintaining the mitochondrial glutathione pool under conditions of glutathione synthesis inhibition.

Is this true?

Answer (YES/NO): NO